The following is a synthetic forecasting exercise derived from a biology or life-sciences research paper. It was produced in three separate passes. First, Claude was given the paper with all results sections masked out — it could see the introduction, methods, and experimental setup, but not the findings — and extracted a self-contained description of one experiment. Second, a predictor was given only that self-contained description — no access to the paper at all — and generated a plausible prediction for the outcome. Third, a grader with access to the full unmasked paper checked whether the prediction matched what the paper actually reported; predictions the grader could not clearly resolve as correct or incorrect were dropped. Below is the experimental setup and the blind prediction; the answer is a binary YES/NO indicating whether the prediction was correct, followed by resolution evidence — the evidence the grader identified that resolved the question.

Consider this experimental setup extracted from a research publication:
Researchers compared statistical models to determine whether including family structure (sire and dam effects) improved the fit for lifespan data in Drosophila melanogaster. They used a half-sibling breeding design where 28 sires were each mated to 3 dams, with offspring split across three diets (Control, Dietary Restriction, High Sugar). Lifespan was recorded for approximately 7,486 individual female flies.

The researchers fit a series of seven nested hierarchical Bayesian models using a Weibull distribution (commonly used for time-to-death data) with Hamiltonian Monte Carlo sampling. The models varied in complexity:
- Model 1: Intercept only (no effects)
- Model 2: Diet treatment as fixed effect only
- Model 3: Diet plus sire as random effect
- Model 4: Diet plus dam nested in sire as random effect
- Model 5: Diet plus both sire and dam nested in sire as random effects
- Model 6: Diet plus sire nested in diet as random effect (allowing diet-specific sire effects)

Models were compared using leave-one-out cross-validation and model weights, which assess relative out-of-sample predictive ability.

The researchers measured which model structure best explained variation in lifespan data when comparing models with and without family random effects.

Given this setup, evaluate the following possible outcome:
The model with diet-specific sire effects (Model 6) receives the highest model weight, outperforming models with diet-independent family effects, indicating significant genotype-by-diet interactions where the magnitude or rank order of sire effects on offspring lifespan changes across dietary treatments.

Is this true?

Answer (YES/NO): NO